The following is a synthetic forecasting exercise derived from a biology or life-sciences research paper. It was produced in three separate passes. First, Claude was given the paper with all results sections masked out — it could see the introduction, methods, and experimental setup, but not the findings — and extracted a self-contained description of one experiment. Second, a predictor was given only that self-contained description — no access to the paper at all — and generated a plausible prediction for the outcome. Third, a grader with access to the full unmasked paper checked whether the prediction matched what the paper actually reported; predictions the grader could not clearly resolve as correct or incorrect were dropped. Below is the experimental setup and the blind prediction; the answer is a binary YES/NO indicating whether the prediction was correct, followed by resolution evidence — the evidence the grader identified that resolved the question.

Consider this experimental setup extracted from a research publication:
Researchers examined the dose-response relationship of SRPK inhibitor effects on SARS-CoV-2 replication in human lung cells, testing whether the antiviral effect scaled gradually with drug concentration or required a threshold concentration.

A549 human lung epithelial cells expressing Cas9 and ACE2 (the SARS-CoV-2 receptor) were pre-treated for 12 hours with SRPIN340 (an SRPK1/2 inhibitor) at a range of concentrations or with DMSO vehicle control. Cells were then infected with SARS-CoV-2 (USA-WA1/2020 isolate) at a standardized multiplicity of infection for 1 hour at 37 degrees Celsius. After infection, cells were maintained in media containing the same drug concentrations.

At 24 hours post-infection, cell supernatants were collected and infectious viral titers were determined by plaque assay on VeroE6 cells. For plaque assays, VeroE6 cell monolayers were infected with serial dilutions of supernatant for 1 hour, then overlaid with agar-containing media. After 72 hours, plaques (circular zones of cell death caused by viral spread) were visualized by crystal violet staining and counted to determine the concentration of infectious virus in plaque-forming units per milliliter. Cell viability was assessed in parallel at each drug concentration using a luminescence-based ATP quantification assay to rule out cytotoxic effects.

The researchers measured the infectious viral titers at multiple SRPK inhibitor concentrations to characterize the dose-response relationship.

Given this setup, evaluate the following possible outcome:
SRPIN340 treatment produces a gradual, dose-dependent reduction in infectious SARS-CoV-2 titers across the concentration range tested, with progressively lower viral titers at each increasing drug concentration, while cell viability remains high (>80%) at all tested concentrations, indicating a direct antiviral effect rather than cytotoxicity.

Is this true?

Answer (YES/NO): NO